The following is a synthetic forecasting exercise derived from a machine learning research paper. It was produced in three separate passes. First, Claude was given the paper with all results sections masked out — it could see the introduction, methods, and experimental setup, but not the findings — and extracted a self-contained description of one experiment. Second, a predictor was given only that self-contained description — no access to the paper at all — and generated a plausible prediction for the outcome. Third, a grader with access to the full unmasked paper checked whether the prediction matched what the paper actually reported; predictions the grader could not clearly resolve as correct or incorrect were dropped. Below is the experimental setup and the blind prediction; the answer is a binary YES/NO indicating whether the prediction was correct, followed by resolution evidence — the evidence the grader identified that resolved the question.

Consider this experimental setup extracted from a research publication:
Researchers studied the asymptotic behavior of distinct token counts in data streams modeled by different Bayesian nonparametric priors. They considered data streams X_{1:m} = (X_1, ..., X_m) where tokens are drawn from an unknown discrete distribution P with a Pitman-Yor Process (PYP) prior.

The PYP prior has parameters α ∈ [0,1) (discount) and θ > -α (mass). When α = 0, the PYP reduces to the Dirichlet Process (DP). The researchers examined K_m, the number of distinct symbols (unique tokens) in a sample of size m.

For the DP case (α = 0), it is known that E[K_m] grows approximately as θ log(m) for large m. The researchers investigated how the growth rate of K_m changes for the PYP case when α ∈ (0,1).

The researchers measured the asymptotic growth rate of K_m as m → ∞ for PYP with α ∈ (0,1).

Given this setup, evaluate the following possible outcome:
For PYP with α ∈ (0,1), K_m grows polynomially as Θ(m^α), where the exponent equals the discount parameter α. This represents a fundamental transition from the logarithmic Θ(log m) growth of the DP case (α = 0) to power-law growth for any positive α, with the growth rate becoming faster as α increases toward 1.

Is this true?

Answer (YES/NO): YES